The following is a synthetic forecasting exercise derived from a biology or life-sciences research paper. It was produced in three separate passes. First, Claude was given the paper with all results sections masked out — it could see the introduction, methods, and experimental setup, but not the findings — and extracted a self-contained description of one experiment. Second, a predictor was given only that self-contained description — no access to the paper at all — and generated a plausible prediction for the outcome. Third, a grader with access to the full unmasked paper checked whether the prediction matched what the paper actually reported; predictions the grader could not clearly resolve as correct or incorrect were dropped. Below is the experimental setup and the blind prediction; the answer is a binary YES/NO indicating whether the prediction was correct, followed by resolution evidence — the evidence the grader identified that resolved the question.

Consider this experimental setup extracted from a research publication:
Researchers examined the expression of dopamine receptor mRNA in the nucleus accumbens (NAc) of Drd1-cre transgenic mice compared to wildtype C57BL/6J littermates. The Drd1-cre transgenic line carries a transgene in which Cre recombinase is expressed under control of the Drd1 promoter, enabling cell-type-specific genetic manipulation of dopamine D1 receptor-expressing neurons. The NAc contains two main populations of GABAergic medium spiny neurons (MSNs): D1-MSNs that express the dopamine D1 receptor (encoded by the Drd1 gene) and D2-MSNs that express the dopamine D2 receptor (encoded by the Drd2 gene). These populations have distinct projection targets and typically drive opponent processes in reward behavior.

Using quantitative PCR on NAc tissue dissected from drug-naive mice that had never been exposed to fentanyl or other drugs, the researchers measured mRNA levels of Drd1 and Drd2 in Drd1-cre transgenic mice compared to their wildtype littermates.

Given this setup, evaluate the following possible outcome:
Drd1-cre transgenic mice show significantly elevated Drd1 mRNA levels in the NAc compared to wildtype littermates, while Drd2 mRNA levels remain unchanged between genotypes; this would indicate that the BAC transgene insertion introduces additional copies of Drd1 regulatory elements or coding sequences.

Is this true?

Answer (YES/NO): YES